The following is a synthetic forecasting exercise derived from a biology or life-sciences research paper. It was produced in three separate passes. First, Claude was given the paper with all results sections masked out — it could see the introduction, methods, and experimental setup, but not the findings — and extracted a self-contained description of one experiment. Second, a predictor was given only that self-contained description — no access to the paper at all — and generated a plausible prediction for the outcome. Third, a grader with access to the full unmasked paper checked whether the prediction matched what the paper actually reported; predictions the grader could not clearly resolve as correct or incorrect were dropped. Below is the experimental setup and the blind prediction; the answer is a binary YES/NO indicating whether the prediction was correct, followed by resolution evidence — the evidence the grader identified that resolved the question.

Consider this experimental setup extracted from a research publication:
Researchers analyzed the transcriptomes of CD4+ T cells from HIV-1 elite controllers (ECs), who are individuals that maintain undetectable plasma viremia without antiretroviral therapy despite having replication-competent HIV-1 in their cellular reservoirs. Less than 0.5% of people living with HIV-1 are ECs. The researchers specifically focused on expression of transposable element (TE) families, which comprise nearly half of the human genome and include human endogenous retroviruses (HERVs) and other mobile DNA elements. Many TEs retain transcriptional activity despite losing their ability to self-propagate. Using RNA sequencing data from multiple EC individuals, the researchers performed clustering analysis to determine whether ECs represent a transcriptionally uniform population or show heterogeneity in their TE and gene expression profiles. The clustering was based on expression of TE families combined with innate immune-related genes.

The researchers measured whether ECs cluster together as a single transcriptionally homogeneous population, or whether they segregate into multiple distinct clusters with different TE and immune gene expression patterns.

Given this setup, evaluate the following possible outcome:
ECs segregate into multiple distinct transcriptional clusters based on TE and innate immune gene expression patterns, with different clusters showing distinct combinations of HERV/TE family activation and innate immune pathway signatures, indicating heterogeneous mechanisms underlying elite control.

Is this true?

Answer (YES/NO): YES